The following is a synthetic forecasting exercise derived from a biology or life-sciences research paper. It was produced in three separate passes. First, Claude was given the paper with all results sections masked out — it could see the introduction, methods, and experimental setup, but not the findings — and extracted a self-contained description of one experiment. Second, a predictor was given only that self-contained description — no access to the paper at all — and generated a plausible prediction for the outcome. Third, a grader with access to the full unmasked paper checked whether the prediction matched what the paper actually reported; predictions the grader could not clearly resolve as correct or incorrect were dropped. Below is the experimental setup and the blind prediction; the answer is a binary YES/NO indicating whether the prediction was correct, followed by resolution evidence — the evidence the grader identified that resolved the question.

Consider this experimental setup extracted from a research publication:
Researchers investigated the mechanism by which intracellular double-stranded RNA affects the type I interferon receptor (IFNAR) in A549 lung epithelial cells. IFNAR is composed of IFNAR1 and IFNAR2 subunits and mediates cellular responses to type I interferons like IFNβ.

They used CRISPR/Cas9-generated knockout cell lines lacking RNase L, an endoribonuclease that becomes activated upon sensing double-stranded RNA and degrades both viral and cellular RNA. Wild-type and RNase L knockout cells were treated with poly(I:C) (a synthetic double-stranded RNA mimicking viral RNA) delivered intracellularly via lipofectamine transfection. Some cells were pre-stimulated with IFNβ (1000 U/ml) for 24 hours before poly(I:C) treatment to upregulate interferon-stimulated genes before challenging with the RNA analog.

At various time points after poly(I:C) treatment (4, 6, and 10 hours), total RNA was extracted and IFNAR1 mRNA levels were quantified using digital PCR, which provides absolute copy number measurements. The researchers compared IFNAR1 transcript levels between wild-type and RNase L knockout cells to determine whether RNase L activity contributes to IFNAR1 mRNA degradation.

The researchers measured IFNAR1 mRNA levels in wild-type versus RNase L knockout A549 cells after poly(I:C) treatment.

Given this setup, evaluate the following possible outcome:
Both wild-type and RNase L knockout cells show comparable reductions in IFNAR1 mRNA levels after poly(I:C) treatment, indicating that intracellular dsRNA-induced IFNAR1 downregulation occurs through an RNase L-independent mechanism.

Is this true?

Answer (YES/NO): NO